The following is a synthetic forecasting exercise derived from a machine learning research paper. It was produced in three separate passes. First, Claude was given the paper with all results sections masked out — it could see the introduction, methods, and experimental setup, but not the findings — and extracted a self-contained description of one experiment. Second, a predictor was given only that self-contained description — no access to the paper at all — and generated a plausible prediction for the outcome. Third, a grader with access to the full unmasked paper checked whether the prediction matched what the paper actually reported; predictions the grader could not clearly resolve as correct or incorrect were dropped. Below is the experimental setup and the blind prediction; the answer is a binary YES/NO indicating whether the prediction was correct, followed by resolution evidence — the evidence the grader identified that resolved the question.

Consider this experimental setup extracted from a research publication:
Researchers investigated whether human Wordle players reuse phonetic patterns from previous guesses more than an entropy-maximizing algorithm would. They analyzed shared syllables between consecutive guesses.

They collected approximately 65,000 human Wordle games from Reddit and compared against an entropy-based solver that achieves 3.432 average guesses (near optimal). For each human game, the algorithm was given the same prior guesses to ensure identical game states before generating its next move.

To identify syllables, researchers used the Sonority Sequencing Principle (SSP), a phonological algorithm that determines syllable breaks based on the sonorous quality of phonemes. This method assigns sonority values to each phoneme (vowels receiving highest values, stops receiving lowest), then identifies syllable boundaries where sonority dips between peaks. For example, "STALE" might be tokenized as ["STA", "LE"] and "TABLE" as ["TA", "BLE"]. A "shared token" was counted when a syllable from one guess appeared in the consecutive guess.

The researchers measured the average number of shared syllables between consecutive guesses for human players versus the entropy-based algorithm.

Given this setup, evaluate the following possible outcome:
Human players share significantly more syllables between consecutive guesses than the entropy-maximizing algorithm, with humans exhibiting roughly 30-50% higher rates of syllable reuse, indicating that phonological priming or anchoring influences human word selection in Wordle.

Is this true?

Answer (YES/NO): NO